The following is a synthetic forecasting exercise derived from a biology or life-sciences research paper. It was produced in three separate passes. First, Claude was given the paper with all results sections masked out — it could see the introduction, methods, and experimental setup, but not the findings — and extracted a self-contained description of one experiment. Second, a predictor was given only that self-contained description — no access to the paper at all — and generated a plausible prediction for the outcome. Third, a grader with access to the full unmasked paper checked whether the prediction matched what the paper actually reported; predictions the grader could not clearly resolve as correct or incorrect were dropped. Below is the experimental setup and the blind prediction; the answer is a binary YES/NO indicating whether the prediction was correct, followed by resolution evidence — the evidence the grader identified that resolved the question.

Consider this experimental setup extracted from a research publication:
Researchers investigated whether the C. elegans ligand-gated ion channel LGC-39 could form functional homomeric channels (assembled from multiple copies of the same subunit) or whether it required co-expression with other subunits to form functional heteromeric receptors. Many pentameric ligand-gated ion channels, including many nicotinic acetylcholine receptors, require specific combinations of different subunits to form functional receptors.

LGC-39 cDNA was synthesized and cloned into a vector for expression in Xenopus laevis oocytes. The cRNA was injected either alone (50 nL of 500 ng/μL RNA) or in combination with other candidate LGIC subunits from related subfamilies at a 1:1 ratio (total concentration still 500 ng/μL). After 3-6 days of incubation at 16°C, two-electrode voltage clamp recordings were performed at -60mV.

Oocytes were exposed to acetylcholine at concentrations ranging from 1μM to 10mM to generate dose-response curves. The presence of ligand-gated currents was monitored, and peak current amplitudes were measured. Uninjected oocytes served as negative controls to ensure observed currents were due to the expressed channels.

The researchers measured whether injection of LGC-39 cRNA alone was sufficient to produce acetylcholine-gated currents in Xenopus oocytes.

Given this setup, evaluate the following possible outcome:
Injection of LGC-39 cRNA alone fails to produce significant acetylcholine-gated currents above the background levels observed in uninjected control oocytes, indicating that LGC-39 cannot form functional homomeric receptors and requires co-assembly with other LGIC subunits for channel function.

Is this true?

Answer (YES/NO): NO